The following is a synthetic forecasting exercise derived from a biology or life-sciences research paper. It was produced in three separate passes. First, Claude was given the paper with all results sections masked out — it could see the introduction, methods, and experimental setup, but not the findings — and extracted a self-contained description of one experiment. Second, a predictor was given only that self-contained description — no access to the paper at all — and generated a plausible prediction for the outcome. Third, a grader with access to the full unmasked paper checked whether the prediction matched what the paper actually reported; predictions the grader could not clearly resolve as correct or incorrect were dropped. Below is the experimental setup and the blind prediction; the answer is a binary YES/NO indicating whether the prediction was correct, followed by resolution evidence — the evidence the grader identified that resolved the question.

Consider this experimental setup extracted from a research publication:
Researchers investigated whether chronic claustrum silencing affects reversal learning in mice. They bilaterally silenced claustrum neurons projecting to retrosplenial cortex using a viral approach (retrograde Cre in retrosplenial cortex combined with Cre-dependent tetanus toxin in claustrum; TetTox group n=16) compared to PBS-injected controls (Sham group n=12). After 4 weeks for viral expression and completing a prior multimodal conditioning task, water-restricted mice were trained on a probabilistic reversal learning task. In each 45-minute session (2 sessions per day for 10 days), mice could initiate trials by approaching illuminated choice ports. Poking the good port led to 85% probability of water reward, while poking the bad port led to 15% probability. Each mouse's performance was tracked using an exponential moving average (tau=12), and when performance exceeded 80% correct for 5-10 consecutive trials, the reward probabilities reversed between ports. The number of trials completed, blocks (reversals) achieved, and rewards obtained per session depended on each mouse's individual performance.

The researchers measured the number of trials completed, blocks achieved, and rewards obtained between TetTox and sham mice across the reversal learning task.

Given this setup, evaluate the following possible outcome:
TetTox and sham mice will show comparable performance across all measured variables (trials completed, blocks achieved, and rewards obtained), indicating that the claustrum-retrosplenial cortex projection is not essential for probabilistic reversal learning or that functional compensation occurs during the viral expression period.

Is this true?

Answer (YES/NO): YES